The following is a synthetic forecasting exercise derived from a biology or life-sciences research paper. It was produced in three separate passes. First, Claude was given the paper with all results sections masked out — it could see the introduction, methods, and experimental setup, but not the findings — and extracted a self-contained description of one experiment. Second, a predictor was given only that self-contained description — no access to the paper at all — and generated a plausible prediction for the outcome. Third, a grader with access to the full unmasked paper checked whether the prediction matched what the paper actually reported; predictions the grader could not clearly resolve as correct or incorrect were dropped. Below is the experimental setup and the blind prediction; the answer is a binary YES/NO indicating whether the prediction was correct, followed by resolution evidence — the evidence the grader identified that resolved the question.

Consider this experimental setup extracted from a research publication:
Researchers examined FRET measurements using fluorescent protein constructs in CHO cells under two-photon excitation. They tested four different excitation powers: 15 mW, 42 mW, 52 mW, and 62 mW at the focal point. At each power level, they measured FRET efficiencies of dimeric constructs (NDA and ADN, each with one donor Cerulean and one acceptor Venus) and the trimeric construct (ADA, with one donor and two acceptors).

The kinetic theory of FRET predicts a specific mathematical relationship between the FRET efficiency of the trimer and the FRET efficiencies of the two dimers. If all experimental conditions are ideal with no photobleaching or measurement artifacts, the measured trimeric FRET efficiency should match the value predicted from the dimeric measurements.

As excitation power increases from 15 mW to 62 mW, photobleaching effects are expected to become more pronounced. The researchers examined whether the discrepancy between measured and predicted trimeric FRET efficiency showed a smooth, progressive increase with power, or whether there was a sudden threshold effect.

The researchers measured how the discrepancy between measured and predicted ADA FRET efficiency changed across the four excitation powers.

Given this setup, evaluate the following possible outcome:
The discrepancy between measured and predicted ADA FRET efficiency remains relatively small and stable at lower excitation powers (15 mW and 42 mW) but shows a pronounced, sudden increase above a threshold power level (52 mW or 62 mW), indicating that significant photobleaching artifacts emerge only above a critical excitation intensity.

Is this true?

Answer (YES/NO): NO